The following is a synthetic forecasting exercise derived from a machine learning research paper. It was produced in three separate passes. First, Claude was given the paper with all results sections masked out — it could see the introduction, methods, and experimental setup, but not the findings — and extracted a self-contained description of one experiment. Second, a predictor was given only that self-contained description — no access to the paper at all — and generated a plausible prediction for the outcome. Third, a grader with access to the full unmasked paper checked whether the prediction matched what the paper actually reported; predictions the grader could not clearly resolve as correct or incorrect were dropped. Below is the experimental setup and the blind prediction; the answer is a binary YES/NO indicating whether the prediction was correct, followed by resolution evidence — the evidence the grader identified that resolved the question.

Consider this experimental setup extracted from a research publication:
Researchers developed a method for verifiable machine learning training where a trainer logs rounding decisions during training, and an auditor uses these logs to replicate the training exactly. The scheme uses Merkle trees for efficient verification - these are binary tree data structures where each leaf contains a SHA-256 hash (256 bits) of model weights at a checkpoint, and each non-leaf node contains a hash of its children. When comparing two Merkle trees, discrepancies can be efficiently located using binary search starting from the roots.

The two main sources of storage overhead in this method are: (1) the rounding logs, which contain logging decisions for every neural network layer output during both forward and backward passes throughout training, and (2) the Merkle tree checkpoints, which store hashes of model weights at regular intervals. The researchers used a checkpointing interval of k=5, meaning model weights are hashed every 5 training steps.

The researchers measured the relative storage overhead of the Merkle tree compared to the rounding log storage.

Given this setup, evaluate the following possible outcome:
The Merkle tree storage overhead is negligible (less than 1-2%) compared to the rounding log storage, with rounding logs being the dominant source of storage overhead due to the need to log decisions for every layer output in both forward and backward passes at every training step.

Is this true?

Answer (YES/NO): YES